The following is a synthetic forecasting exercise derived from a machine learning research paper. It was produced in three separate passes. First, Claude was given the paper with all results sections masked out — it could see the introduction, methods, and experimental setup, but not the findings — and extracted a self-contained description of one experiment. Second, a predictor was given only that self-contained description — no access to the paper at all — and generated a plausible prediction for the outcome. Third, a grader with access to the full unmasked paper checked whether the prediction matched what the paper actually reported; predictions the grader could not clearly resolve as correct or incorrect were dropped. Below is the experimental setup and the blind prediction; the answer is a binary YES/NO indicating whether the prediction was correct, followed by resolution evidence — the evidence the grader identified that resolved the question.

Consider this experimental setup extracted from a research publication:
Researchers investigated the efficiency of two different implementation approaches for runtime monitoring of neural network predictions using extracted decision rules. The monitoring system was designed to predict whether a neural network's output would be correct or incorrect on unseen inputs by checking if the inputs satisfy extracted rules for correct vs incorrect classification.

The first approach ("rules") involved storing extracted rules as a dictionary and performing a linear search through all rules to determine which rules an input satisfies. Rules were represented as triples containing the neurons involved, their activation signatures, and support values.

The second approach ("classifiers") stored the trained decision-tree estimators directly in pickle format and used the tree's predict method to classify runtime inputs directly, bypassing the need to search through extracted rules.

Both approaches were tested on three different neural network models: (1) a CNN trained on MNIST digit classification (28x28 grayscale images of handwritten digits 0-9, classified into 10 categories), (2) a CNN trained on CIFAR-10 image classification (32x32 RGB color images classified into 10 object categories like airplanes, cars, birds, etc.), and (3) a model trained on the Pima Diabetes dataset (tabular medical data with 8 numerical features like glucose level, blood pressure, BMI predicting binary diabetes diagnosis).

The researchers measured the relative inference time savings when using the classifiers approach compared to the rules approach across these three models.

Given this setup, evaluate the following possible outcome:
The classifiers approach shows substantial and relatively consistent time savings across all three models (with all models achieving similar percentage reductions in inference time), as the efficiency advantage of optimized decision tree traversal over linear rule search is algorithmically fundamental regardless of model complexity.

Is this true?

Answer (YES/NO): NO